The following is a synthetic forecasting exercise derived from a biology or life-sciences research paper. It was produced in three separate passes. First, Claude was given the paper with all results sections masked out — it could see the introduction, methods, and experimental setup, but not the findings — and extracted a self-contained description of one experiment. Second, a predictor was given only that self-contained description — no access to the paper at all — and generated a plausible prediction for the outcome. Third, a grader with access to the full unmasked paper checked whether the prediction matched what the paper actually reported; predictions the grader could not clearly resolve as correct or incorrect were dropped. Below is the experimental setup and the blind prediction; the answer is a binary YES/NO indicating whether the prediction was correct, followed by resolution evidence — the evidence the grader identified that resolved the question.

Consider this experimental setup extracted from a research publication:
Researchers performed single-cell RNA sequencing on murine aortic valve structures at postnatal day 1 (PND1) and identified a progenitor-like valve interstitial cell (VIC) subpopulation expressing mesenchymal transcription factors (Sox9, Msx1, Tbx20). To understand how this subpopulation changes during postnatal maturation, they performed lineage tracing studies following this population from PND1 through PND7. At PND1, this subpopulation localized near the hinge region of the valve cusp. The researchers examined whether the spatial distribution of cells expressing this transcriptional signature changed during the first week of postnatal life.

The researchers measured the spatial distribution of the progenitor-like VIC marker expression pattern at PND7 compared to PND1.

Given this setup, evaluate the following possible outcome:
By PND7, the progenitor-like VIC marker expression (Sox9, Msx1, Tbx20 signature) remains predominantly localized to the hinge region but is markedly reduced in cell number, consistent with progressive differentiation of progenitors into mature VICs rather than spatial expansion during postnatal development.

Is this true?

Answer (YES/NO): NO